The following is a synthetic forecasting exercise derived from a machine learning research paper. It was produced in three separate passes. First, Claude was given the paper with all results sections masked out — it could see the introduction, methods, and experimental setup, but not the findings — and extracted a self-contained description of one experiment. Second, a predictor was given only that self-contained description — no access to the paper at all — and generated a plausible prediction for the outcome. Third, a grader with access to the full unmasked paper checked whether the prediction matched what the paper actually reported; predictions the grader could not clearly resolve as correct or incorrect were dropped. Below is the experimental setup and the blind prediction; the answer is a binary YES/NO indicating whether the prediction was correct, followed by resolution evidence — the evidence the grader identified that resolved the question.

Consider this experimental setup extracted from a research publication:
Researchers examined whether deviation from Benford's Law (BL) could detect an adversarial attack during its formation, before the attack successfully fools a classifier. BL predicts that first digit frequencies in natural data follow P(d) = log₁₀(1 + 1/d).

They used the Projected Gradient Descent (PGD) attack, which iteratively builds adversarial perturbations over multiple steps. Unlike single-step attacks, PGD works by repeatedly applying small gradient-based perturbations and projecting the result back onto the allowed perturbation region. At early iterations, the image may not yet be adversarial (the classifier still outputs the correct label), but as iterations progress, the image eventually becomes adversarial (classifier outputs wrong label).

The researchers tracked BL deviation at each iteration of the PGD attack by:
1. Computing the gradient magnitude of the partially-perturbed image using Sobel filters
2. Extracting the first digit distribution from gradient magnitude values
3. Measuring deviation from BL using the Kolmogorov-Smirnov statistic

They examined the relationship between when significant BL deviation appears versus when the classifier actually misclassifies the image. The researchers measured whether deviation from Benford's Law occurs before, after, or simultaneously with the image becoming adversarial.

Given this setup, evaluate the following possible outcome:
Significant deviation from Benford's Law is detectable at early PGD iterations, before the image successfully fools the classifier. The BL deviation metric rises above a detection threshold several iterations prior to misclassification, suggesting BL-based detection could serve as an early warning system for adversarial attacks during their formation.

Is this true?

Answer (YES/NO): YES